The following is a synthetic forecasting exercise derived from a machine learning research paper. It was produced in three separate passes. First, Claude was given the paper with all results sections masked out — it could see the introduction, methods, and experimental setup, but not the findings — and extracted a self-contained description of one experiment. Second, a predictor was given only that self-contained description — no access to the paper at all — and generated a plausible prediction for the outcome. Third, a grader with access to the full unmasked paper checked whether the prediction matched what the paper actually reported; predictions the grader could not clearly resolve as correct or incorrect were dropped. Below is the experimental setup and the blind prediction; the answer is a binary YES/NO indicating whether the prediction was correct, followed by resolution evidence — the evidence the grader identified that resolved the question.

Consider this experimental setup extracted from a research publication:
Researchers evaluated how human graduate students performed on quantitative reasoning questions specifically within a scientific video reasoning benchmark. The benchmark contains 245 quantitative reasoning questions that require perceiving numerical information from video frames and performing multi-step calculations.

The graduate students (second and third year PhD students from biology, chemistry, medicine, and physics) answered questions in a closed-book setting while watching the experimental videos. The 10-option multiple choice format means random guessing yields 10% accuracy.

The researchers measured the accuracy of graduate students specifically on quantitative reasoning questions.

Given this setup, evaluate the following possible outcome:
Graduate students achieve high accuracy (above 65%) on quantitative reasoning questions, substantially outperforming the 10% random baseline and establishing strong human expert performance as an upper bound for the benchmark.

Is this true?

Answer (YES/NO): NO